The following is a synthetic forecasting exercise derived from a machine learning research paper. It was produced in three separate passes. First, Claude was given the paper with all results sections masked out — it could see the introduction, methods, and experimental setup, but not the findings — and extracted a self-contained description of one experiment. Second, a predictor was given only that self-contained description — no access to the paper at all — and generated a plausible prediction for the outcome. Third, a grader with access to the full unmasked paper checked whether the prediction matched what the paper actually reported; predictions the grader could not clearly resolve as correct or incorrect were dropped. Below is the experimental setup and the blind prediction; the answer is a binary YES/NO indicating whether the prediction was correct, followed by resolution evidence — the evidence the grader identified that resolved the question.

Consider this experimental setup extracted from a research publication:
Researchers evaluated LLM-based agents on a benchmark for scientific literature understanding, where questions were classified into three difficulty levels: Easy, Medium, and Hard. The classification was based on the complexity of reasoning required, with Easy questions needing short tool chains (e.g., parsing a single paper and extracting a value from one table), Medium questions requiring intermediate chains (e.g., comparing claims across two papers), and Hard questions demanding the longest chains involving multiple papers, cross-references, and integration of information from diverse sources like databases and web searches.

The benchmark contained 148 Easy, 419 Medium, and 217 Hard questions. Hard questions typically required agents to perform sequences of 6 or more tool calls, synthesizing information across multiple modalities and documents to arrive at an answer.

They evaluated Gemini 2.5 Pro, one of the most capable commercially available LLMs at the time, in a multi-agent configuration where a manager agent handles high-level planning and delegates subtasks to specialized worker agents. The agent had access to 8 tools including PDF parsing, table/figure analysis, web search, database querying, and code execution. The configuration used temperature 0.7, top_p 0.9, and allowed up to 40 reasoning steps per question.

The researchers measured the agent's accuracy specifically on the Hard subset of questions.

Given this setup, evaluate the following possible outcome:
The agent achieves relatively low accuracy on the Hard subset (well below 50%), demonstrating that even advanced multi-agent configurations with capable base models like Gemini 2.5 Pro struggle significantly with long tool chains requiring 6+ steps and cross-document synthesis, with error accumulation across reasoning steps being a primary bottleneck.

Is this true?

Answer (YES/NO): YES